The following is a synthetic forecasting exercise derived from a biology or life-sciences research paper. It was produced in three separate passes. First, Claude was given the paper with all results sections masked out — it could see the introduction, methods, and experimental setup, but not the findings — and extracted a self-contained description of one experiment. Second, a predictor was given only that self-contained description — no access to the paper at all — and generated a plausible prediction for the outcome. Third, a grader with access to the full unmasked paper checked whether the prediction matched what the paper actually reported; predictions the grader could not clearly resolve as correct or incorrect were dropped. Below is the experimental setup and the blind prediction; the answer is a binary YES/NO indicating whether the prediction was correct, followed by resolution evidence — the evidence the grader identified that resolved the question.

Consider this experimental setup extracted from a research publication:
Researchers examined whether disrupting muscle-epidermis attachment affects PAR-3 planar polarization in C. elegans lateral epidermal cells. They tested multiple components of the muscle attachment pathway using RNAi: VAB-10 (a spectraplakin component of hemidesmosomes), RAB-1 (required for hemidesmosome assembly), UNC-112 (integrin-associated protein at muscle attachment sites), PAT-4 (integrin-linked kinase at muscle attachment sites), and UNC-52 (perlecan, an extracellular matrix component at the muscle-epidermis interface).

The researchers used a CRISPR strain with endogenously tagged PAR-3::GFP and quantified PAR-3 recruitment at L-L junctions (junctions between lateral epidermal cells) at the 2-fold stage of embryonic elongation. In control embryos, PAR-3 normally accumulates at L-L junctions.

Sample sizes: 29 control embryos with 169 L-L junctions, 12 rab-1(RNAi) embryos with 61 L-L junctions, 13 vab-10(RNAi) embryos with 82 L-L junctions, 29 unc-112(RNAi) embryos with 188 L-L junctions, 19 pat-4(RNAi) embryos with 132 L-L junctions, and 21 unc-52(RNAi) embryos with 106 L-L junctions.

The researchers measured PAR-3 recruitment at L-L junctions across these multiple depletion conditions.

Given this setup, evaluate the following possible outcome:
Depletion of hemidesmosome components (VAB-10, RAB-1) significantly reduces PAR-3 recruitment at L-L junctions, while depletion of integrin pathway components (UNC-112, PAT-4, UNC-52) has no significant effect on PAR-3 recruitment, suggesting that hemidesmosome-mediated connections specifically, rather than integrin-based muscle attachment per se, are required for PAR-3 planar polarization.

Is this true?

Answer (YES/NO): NO